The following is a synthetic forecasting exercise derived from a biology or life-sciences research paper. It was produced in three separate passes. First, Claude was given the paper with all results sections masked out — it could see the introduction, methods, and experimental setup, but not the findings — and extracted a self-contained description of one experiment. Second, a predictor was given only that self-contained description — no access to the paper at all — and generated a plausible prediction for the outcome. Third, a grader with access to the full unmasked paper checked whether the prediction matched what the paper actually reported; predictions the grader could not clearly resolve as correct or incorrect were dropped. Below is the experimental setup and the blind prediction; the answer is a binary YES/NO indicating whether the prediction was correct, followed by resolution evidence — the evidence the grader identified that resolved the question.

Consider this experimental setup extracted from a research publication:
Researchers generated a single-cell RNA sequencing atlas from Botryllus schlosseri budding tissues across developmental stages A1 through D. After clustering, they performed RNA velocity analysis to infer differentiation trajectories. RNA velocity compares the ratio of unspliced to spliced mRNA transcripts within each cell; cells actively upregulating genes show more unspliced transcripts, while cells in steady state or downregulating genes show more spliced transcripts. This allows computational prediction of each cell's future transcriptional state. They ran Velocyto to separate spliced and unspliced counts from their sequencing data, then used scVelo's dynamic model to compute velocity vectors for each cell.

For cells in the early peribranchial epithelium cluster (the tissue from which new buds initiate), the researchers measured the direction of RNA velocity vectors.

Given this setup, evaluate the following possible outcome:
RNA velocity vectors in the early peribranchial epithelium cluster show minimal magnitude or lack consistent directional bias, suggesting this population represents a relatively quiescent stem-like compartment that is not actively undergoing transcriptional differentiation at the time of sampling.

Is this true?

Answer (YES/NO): NO